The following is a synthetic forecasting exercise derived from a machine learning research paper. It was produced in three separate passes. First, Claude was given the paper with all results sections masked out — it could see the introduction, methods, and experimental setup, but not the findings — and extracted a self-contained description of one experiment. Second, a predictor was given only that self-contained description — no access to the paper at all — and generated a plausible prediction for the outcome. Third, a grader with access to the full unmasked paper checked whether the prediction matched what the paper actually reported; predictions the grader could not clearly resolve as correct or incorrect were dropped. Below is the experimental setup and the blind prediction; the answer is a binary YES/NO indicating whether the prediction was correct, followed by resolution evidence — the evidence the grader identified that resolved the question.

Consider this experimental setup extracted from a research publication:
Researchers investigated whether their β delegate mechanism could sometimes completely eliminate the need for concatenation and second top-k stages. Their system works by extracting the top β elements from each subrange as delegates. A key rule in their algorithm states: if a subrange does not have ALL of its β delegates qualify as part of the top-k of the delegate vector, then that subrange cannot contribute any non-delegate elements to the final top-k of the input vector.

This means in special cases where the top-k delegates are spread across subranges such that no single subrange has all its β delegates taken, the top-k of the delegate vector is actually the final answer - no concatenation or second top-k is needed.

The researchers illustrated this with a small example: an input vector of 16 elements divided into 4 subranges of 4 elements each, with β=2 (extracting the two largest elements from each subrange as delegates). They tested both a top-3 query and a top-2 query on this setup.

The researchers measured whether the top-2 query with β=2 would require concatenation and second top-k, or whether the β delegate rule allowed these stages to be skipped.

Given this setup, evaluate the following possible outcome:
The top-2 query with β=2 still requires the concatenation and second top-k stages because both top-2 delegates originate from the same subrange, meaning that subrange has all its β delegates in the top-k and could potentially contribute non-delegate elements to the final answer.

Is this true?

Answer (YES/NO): NO